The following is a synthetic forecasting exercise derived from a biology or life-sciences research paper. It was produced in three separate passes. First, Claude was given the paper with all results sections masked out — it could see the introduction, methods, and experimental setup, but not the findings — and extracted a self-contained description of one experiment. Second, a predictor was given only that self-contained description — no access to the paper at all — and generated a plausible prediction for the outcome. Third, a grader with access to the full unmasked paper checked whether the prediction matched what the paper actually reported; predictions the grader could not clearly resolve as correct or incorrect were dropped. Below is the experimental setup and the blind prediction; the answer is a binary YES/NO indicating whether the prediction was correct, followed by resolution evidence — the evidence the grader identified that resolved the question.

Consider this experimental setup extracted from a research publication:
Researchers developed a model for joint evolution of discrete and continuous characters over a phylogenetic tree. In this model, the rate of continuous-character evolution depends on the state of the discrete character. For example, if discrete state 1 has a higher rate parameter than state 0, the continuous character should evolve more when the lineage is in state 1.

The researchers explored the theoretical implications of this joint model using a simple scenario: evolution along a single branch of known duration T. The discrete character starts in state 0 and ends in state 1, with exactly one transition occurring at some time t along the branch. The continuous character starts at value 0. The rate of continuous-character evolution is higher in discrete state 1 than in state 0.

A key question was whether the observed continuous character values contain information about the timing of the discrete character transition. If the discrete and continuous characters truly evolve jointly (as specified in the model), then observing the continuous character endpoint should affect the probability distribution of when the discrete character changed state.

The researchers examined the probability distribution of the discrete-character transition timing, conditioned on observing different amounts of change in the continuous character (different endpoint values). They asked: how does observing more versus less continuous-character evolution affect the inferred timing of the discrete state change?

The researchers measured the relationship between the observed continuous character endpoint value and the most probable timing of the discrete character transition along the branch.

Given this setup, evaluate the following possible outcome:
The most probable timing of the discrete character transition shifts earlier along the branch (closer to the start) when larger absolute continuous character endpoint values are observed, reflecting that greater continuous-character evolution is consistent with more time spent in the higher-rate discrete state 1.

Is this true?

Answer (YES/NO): YES